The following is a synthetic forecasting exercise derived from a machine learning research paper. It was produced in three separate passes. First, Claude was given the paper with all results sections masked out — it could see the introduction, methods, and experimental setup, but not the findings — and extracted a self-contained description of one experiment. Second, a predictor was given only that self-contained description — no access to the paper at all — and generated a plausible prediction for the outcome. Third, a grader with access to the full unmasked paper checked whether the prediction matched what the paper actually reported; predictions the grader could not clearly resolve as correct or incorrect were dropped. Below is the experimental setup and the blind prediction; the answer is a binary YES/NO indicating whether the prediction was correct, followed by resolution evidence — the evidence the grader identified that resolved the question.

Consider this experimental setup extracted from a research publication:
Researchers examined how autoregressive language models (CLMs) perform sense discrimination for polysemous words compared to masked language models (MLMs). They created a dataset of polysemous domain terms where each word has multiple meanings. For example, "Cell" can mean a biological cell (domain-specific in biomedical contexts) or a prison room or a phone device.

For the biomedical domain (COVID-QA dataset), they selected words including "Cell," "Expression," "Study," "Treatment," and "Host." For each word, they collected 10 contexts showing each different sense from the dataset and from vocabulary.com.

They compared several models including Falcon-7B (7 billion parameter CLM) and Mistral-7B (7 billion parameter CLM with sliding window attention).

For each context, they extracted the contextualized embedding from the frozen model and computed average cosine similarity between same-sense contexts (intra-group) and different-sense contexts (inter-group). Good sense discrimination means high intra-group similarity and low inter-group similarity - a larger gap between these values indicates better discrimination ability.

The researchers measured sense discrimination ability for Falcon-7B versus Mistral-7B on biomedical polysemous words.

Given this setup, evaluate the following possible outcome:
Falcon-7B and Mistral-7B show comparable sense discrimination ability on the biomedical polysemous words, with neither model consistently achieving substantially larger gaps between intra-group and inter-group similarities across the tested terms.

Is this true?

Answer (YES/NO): NO